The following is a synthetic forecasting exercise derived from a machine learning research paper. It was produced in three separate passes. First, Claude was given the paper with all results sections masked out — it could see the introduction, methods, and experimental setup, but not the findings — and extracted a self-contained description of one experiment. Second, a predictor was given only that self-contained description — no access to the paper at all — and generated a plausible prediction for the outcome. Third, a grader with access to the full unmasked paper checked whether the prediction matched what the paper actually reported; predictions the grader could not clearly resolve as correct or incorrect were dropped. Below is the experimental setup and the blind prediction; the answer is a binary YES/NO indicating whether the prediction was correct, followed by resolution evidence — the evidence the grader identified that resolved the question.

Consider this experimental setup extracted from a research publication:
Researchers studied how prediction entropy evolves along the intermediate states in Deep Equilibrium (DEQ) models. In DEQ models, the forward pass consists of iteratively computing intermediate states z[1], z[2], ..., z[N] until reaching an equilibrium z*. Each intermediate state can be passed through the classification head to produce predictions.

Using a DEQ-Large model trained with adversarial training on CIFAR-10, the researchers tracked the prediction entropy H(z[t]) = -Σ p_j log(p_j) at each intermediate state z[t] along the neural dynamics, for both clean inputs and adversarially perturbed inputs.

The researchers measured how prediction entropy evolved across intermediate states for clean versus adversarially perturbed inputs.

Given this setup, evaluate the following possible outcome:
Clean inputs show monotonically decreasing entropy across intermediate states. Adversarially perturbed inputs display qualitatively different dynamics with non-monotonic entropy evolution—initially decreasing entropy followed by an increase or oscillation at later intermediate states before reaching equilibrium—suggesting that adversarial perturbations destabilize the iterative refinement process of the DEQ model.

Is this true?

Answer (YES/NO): NO